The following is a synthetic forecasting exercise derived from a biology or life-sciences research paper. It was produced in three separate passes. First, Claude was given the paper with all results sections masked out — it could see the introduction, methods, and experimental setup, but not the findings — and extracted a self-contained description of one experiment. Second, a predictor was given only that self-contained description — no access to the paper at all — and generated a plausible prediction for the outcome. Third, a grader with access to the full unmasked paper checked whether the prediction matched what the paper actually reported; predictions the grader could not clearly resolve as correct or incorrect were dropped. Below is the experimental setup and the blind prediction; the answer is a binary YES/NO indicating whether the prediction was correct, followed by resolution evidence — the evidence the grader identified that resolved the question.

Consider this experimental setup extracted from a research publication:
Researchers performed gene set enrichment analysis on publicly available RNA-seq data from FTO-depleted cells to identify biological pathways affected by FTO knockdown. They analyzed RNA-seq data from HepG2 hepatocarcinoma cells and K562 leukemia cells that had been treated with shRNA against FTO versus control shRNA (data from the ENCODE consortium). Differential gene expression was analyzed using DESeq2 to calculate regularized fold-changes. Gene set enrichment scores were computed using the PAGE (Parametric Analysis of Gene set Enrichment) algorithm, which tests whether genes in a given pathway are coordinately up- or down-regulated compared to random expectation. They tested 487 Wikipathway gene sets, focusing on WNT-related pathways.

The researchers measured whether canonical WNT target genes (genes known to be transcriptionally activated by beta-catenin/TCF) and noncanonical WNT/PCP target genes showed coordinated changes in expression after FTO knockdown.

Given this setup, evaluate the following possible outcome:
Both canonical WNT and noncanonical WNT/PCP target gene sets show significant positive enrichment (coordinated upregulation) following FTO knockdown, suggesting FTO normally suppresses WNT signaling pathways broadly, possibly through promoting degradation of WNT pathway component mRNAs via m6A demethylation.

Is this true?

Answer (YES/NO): NO